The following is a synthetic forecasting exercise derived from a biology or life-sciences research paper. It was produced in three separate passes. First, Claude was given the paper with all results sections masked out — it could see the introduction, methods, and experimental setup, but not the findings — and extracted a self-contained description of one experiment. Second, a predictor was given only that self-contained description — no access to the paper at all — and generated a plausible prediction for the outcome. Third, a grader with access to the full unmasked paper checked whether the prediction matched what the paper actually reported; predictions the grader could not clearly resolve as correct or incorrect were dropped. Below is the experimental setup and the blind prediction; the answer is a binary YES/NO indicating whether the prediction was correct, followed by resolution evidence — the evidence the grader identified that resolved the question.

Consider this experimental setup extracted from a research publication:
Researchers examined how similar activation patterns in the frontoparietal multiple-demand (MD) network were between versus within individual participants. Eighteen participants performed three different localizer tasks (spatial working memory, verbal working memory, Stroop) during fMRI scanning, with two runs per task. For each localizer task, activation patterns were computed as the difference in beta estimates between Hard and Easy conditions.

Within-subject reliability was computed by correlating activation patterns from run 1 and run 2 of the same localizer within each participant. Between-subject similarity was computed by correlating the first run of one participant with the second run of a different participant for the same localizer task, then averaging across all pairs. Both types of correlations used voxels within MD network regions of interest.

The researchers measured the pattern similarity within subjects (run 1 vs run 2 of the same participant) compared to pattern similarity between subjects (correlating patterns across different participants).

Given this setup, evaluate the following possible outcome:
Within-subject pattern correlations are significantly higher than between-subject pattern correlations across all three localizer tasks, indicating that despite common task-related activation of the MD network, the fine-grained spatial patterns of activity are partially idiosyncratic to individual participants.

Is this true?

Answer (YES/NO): YES